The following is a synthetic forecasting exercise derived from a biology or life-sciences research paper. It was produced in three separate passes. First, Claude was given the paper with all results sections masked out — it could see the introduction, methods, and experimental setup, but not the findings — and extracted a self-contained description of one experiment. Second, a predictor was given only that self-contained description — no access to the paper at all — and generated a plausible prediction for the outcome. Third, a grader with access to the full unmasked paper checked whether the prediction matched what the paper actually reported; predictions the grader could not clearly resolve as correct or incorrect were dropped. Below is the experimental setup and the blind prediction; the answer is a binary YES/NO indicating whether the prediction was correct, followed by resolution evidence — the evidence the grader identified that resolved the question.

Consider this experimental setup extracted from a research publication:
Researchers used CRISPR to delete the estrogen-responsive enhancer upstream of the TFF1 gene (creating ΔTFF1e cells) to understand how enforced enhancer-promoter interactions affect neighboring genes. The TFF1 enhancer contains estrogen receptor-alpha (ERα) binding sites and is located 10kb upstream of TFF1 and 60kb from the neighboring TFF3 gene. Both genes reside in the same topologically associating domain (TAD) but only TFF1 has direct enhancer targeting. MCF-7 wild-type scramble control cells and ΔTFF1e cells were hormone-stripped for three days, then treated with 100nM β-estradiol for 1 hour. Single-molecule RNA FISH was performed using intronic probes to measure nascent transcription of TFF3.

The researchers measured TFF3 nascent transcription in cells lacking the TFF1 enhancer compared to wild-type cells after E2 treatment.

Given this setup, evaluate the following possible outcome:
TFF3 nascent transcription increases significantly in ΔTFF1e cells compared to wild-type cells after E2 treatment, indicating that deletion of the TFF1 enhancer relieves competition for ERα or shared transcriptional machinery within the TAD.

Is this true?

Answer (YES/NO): NO